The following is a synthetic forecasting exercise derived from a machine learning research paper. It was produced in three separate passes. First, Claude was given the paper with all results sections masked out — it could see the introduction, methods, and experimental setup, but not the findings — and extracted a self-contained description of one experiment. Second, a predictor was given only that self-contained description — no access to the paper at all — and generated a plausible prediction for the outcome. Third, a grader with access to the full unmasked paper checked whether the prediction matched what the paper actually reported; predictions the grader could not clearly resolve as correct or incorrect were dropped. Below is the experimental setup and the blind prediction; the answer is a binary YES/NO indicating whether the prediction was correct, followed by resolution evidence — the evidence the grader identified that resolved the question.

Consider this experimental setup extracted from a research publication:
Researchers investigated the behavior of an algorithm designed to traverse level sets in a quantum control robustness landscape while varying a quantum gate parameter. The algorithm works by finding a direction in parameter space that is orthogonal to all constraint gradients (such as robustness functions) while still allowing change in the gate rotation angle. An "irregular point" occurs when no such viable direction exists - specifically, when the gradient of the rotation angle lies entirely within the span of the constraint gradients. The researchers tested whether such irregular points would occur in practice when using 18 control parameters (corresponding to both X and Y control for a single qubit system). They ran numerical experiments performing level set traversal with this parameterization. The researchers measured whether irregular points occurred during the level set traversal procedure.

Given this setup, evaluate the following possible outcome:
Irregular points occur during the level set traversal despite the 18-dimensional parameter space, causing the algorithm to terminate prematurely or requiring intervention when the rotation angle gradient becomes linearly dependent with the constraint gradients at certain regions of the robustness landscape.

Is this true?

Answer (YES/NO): NO